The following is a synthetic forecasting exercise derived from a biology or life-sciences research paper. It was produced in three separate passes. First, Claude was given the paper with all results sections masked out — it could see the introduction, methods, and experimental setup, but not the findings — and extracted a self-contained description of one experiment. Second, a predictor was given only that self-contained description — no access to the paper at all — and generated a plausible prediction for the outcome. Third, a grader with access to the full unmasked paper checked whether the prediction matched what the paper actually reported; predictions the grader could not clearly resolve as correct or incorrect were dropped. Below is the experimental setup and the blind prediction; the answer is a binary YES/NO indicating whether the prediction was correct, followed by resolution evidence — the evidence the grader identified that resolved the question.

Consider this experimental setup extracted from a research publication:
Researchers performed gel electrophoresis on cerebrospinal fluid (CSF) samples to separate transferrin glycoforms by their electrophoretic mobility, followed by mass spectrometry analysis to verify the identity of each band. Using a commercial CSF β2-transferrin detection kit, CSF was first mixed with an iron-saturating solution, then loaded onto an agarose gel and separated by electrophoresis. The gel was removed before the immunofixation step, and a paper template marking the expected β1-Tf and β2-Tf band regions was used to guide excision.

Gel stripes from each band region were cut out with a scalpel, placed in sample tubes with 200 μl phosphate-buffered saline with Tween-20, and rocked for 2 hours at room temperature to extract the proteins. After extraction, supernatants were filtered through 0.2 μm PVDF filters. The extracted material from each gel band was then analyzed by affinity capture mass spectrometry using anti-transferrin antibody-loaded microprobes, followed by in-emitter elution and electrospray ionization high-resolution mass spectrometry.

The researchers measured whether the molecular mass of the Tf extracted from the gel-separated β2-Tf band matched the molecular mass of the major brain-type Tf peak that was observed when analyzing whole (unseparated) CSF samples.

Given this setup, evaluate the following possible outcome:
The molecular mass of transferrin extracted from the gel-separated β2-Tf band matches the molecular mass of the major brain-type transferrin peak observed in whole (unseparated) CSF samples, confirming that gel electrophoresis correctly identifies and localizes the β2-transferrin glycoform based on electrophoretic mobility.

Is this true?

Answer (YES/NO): YES